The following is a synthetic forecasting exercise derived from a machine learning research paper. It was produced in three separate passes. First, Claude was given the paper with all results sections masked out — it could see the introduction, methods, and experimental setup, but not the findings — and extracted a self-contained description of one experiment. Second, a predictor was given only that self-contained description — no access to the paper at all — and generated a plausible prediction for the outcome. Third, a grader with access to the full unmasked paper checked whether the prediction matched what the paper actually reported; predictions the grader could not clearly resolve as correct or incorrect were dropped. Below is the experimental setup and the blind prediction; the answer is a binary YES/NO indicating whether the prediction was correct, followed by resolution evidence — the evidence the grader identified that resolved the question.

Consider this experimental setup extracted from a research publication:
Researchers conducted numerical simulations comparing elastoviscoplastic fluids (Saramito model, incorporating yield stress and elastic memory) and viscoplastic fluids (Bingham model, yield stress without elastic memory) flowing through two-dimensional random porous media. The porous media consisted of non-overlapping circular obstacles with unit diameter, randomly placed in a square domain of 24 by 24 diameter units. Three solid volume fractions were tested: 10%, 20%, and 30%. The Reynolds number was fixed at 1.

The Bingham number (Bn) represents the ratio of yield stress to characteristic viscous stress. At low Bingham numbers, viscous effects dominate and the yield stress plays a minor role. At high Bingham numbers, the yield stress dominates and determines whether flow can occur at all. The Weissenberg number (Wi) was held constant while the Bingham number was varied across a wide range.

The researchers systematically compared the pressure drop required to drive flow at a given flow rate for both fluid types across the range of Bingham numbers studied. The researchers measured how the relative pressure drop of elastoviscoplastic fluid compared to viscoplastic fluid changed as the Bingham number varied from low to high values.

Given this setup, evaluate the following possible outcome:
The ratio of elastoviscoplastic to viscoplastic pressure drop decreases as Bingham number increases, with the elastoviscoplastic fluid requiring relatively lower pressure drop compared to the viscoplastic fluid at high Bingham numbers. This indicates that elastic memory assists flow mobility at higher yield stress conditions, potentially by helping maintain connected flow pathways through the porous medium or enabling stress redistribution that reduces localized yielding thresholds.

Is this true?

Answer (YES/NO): YES